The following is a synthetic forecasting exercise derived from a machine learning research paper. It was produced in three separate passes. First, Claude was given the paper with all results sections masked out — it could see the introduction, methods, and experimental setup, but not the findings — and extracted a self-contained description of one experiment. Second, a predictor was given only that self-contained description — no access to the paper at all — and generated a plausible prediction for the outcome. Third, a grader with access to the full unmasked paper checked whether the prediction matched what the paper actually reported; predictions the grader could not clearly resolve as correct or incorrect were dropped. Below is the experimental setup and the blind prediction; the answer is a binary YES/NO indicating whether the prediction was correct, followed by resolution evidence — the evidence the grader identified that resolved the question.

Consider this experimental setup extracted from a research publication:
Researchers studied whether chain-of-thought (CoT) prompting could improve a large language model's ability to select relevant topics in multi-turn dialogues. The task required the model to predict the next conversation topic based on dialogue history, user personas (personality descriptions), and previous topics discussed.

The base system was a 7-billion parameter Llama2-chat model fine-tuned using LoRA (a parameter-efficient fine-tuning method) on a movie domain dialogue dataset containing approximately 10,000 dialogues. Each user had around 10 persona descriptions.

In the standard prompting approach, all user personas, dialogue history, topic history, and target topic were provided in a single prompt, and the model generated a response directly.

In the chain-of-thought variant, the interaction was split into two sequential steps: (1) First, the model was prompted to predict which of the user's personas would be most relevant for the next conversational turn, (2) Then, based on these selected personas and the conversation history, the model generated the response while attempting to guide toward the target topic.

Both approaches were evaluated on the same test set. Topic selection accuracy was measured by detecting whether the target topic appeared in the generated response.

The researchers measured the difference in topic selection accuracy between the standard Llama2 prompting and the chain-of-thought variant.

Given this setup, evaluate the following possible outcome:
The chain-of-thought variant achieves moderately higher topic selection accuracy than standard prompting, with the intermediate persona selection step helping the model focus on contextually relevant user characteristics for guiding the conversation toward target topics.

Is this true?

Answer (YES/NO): YES